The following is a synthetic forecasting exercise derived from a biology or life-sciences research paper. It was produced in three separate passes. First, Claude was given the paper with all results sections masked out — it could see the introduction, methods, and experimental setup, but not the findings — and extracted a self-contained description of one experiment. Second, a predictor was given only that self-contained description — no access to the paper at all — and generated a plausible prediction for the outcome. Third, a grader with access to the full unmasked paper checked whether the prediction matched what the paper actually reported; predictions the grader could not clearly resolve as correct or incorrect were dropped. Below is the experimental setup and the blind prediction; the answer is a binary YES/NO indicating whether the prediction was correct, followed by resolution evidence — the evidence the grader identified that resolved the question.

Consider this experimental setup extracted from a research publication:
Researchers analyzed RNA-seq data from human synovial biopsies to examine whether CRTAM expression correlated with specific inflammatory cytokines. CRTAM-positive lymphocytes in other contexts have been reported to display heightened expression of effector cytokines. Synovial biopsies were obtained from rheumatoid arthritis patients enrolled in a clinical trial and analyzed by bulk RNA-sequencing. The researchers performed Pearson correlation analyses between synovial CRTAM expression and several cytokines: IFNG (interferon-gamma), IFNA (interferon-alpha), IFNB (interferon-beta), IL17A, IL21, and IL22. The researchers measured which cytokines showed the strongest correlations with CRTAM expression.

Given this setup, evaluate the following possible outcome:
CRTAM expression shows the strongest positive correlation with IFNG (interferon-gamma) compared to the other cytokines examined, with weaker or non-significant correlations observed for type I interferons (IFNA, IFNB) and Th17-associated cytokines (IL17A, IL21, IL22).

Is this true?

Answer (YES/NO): NO